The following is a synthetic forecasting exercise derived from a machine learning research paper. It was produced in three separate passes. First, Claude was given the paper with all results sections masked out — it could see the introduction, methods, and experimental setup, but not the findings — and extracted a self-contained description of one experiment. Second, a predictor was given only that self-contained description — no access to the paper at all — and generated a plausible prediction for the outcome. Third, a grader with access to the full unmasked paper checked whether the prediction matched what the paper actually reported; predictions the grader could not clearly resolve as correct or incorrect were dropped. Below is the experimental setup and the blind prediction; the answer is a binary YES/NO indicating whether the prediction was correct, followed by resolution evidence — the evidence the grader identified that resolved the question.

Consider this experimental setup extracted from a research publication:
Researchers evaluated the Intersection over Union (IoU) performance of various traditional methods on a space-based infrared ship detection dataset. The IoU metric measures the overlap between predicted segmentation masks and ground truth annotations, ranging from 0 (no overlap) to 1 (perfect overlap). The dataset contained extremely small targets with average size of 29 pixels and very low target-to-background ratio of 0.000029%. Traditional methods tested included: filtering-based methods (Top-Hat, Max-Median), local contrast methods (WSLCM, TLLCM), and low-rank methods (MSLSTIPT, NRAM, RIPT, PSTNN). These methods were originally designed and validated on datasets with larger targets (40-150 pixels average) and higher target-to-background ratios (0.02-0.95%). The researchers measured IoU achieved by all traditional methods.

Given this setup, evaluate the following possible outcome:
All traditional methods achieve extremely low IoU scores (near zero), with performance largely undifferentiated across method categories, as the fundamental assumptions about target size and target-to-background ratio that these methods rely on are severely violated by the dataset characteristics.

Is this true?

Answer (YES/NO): YES